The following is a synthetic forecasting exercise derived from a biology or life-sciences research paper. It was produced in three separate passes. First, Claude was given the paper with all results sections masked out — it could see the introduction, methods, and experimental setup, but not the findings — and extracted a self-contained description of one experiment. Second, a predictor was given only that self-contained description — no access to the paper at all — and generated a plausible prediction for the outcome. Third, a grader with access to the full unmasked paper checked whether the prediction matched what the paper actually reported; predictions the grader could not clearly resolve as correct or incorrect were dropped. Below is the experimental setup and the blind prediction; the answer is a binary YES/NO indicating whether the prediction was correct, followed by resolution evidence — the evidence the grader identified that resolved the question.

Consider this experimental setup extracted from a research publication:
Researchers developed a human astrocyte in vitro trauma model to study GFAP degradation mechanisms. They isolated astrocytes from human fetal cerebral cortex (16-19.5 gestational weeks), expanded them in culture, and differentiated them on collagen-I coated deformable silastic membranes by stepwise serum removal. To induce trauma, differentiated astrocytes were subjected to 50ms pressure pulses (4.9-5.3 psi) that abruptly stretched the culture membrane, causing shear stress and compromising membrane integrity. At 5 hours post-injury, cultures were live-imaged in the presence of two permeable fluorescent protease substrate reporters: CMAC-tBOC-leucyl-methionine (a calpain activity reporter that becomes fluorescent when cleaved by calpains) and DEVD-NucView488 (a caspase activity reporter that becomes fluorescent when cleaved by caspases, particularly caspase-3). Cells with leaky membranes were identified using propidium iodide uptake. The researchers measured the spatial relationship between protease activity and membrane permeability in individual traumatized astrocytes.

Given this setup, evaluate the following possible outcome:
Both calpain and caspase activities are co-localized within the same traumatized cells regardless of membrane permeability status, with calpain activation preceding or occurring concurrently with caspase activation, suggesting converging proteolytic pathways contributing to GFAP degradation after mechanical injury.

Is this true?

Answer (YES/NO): NO